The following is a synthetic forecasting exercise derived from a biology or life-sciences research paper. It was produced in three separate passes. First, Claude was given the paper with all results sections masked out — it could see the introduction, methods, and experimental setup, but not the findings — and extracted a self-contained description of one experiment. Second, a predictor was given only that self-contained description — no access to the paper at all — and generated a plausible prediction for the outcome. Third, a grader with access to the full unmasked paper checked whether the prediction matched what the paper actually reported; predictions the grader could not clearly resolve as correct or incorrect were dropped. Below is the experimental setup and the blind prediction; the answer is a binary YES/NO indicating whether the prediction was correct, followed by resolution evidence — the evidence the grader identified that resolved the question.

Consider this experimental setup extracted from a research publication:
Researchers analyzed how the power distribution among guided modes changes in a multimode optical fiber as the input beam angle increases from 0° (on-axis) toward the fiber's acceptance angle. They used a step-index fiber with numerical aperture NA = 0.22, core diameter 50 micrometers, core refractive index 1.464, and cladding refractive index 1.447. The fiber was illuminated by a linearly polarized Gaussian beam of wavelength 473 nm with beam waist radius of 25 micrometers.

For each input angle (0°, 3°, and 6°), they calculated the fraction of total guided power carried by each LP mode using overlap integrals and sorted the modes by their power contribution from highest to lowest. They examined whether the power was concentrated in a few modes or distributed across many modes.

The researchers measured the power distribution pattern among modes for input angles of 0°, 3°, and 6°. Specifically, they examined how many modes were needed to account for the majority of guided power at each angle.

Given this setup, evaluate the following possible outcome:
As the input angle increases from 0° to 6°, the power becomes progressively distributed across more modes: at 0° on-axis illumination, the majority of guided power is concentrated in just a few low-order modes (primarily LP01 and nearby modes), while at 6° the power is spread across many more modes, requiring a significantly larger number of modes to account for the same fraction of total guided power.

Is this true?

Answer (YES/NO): YES